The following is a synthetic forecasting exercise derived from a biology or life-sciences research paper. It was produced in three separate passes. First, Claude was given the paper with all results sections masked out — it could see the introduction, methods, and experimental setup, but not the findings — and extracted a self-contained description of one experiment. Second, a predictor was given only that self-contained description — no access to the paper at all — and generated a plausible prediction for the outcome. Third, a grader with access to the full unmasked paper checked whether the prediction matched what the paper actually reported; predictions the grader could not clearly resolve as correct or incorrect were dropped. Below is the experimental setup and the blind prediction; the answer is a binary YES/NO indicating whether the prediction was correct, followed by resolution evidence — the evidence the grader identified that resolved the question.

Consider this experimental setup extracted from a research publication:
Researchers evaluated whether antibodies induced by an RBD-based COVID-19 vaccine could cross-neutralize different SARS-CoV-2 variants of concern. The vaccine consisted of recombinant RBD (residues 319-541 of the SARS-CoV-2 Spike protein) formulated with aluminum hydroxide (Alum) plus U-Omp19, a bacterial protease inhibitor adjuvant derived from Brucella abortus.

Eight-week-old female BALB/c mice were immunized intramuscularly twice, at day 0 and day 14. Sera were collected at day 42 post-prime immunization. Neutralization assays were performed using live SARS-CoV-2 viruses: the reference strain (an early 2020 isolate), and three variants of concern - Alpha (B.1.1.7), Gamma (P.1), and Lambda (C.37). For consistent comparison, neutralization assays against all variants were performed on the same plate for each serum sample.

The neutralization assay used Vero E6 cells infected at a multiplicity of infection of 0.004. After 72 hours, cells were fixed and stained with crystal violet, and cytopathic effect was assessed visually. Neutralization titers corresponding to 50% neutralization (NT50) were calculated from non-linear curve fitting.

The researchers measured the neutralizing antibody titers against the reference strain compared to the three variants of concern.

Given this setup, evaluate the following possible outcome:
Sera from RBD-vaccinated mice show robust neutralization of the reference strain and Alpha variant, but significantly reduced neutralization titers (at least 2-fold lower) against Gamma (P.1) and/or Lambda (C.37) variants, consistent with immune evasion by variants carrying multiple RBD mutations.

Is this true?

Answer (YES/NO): NO